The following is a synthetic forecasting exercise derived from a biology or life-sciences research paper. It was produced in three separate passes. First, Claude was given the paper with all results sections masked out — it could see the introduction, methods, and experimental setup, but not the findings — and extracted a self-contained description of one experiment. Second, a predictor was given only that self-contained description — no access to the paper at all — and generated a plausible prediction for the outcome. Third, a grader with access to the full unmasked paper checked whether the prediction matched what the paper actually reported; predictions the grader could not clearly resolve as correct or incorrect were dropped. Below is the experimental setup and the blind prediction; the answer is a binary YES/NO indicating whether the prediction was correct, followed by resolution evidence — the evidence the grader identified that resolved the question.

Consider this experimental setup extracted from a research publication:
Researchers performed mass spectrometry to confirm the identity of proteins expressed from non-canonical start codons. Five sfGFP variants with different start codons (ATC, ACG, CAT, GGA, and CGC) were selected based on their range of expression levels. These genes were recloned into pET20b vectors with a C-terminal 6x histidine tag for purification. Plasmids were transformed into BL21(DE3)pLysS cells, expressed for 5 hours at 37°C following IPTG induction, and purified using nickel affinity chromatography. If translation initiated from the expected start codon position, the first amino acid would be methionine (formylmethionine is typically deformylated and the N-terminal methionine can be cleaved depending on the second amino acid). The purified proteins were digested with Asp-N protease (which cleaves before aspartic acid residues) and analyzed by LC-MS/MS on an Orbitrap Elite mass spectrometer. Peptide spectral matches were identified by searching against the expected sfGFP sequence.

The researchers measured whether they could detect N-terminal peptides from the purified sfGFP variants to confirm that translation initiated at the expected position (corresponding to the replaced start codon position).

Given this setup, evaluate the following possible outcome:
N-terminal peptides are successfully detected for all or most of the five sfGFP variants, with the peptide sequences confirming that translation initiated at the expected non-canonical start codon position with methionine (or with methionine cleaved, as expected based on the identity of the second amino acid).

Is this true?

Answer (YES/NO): YES